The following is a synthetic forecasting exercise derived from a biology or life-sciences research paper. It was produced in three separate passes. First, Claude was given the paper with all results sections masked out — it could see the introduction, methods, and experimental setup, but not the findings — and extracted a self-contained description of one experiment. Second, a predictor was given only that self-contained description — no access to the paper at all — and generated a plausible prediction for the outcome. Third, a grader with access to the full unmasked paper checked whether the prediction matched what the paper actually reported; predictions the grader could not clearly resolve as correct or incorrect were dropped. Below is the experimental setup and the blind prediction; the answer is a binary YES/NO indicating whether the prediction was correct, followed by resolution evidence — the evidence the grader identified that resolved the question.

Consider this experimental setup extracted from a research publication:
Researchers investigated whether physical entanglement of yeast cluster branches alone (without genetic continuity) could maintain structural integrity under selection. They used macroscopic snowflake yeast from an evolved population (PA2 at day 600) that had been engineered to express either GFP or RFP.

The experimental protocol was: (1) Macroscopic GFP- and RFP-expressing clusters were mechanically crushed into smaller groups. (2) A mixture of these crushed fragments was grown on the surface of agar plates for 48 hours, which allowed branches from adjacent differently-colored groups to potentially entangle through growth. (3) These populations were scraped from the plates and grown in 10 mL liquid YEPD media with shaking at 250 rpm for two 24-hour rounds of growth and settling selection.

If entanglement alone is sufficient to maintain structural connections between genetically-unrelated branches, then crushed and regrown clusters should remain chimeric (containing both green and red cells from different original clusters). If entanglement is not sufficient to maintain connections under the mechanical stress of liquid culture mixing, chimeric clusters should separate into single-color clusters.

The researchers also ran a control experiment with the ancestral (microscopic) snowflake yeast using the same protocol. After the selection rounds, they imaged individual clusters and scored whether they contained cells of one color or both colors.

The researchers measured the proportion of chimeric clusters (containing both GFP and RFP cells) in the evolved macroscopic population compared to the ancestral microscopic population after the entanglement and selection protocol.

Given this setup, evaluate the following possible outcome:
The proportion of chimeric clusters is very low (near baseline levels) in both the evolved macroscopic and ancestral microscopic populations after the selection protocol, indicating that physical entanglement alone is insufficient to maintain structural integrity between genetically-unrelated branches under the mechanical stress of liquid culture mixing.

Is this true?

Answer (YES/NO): NO